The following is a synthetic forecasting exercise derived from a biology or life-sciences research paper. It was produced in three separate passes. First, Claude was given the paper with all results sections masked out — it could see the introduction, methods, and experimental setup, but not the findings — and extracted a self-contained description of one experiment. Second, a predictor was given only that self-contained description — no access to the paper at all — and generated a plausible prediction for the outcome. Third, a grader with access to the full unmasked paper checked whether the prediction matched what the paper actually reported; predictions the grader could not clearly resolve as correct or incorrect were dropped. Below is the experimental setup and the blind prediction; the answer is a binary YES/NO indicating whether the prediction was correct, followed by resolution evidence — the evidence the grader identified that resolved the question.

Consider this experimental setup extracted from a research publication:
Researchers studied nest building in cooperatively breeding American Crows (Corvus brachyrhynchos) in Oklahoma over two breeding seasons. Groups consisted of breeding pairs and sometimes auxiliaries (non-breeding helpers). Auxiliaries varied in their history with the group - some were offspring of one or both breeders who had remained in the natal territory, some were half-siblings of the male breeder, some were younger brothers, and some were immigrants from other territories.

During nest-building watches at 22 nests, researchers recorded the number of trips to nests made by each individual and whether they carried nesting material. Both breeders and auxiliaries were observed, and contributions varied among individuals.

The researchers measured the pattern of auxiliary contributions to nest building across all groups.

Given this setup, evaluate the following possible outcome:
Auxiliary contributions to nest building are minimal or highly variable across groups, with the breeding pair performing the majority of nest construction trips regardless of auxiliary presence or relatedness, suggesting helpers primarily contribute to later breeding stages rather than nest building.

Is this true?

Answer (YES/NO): NO